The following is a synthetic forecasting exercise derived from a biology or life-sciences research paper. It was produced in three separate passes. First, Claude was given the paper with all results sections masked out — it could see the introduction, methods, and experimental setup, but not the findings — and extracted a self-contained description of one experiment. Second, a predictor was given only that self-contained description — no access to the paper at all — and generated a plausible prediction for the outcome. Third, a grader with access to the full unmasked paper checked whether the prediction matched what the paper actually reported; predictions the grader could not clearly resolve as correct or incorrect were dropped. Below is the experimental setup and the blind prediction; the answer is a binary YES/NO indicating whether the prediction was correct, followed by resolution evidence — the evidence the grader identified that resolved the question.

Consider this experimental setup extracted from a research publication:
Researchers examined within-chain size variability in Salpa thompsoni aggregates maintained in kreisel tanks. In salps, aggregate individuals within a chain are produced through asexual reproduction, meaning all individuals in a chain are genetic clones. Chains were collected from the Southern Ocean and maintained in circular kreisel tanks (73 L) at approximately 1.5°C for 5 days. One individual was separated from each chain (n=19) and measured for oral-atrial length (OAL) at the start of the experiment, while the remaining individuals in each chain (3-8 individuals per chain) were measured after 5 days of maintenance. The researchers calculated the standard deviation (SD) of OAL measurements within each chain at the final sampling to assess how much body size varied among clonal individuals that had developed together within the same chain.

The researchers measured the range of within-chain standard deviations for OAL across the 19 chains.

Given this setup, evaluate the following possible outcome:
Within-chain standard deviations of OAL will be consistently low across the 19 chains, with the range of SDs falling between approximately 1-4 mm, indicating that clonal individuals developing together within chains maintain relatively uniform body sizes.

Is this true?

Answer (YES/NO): NO